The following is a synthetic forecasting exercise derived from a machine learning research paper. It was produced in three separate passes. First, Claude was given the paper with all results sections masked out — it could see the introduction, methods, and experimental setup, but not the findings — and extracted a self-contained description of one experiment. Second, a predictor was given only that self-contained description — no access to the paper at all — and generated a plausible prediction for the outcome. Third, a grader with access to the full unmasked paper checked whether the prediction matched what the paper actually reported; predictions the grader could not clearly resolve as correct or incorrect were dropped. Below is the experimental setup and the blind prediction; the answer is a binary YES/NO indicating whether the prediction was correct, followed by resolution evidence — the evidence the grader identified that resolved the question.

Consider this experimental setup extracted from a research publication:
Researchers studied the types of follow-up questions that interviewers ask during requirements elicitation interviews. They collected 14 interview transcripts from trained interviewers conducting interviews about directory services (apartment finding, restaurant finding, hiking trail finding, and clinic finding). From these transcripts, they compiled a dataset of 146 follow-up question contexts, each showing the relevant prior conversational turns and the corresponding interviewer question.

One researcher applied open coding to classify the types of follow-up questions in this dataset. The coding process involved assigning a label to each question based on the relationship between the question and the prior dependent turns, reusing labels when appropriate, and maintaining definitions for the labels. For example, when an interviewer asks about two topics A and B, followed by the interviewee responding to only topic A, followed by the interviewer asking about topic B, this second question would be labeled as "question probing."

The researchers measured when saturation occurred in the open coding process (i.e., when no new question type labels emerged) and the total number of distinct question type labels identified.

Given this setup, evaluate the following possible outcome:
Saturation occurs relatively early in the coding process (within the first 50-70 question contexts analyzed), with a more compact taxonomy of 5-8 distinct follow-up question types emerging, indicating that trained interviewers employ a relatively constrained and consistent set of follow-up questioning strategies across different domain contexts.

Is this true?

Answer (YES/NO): NO